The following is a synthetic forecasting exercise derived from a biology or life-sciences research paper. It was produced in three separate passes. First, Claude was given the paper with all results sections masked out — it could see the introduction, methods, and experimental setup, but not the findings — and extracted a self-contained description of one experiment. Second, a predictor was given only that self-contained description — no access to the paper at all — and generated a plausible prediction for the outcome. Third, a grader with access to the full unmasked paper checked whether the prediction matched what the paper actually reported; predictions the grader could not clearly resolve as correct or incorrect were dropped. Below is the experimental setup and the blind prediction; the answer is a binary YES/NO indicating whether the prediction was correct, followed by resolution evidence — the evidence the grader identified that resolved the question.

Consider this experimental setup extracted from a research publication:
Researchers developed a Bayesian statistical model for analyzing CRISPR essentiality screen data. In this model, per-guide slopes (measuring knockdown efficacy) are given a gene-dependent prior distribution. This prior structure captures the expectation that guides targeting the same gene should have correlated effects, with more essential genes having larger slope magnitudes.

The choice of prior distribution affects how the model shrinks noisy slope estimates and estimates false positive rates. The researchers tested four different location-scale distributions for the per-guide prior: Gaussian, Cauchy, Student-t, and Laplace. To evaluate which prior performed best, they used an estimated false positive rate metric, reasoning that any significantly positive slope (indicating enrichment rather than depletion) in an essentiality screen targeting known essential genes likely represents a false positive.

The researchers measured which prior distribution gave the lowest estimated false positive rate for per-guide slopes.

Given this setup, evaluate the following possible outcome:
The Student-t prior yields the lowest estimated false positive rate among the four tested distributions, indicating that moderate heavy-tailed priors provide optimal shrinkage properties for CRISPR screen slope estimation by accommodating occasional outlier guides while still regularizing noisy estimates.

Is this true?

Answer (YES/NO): NO